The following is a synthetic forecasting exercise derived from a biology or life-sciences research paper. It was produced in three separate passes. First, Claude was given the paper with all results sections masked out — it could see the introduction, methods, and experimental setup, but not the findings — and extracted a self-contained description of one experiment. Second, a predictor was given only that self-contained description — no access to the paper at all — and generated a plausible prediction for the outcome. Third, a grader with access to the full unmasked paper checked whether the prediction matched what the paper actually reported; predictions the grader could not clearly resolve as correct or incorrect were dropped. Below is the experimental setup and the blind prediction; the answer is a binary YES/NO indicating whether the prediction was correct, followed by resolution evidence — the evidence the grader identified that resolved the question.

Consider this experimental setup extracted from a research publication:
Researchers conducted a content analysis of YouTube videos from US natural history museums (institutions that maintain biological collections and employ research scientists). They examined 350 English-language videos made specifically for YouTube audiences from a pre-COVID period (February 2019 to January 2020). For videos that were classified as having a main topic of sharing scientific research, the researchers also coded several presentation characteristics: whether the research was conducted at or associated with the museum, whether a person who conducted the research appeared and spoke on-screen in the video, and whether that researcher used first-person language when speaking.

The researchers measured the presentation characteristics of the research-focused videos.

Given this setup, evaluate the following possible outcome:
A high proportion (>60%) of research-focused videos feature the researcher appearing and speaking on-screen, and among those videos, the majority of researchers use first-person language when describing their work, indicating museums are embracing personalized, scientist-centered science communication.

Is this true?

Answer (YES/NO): YES